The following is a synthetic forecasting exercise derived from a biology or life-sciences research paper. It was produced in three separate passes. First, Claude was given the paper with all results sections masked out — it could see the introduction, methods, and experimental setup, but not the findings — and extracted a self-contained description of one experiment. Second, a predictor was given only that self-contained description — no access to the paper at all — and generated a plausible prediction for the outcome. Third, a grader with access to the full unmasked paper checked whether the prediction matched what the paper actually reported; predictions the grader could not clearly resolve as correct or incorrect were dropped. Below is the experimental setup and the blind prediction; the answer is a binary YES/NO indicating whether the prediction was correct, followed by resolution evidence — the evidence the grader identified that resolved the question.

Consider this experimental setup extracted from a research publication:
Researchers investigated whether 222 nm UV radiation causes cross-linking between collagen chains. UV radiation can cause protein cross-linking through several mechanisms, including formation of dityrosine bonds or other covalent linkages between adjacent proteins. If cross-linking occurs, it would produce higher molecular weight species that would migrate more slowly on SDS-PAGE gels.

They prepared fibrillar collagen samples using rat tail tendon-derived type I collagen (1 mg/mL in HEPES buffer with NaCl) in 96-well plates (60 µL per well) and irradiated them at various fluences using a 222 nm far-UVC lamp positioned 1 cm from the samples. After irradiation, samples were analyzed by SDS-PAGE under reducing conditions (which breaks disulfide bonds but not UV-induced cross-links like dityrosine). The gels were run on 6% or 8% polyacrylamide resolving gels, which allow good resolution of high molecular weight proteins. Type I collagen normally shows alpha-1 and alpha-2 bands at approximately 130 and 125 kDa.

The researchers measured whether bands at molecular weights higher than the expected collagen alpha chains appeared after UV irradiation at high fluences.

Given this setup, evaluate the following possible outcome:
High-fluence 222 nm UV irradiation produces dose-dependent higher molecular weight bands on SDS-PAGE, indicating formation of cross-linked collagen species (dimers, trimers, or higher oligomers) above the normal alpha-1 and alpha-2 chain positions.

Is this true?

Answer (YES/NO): NO